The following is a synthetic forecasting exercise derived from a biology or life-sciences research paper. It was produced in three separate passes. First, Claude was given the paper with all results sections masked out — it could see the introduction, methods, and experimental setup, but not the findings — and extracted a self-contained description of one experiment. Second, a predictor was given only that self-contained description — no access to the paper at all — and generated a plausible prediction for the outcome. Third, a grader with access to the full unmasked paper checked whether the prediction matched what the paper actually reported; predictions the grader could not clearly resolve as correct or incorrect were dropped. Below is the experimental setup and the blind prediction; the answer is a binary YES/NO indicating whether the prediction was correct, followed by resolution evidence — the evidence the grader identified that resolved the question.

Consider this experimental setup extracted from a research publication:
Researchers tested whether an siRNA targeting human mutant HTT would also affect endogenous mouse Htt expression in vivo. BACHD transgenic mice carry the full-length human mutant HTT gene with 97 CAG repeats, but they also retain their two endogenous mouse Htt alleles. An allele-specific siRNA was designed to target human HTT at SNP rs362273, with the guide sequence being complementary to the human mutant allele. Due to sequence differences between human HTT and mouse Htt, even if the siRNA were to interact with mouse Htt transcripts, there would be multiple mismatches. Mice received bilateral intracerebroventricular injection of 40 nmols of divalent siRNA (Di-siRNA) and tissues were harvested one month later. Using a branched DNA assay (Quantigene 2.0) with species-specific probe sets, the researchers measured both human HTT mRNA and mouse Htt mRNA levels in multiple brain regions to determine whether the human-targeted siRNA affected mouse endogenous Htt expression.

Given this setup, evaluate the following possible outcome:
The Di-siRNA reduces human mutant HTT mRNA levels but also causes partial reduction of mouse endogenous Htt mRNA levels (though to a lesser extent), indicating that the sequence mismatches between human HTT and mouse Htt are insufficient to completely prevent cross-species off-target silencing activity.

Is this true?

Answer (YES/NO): NO